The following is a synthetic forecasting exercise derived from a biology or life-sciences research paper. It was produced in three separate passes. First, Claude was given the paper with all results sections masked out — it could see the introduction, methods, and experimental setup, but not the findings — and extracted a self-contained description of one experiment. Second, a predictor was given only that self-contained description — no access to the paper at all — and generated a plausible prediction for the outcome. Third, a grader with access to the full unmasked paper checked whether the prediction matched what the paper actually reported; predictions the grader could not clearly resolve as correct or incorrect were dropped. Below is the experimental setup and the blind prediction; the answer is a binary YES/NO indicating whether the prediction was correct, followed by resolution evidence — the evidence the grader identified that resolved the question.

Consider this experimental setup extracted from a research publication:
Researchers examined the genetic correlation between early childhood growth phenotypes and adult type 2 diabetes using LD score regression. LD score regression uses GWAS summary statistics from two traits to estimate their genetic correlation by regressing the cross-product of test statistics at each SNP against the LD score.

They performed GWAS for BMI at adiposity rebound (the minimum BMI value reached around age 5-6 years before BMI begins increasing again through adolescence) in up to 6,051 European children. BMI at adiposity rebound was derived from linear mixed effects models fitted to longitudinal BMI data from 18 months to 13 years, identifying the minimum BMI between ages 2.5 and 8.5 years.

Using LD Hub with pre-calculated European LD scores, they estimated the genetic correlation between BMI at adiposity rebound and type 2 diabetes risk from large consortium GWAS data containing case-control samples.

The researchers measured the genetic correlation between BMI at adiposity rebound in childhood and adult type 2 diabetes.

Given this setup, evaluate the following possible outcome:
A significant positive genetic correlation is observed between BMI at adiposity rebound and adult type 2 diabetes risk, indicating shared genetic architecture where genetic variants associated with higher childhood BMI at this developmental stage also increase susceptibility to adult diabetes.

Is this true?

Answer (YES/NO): NO